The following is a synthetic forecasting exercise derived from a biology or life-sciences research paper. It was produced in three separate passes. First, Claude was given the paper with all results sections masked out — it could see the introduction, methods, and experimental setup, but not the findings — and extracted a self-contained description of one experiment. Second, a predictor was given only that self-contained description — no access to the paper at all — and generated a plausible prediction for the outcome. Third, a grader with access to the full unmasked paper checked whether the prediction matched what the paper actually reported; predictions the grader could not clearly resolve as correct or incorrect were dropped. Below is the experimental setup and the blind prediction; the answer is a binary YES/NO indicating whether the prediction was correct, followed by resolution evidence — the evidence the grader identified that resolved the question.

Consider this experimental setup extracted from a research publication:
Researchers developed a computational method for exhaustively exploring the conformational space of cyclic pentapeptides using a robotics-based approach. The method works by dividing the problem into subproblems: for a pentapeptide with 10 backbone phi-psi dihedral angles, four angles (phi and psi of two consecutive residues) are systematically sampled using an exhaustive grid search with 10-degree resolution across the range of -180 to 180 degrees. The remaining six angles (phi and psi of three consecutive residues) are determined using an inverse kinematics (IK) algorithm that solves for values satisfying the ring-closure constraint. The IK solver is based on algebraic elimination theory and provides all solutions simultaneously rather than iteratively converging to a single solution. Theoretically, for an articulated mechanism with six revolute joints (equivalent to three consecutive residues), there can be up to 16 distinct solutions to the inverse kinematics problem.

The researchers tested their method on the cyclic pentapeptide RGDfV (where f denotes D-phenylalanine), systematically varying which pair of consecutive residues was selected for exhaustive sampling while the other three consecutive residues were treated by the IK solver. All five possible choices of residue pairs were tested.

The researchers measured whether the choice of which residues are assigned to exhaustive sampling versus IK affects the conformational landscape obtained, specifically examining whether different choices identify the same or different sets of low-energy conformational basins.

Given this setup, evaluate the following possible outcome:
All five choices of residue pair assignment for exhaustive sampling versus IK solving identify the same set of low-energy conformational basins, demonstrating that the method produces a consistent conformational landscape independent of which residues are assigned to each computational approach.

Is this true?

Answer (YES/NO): YES